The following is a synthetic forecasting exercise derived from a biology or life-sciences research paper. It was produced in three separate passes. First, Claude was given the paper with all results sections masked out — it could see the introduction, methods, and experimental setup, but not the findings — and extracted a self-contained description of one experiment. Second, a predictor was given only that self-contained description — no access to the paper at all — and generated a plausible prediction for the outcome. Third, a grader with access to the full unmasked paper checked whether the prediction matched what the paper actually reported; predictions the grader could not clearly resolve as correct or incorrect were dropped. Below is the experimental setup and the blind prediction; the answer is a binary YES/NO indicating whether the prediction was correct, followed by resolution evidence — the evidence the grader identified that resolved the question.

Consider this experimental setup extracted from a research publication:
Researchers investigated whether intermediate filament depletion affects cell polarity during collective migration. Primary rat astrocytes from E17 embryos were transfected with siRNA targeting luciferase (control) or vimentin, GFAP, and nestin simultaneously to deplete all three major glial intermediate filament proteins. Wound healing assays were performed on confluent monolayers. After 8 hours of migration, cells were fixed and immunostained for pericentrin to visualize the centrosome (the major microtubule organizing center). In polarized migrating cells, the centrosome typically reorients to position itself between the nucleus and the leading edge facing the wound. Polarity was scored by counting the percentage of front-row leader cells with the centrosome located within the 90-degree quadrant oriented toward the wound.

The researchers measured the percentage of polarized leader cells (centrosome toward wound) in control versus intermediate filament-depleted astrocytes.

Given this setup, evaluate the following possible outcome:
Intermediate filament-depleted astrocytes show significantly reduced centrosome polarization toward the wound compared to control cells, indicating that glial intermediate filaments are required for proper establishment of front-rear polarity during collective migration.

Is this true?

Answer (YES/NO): YES